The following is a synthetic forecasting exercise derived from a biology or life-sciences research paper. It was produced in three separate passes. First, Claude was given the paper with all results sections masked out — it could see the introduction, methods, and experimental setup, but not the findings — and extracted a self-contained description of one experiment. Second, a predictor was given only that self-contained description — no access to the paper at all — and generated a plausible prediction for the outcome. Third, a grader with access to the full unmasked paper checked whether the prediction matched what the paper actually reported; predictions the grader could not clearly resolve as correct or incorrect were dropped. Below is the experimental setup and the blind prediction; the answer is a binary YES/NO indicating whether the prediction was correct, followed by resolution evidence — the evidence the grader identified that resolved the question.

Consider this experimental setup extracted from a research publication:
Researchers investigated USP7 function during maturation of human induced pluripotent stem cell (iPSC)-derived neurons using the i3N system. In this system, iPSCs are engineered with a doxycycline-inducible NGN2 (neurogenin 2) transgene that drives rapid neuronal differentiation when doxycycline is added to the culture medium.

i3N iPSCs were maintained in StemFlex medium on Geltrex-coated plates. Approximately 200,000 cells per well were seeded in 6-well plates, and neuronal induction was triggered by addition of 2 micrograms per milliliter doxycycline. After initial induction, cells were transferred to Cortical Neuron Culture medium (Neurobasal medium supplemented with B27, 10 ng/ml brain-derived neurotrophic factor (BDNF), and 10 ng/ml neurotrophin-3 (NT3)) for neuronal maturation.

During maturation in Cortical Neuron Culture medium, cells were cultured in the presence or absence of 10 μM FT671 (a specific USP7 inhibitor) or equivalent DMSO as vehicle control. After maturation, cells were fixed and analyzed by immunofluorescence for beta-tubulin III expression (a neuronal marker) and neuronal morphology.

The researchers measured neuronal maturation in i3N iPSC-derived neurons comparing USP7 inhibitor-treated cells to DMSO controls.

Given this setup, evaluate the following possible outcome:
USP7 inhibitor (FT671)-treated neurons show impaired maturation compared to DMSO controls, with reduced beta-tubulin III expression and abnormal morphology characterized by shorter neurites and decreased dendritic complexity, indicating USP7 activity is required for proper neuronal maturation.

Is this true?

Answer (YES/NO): YES